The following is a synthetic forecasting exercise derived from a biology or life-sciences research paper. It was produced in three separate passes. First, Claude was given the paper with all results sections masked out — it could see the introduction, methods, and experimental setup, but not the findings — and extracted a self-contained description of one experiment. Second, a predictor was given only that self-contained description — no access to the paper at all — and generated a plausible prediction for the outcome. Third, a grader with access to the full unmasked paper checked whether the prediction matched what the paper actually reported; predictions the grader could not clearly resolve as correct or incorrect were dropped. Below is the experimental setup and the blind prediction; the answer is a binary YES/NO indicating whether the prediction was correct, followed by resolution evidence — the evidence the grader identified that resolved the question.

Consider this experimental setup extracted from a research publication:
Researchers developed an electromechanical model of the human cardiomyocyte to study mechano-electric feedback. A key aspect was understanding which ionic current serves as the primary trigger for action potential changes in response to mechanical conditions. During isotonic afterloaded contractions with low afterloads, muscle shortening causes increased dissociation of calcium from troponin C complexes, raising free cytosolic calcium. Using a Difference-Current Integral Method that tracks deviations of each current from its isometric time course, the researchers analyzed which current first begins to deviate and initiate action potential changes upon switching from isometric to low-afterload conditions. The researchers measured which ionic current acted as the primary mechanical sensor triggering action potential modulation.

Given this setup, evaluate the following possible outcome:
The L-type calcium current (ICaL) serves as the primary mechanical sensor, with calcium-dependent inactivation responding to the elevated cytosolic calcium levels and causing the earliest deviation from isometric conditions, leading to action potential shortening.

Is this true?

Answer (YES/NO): NO